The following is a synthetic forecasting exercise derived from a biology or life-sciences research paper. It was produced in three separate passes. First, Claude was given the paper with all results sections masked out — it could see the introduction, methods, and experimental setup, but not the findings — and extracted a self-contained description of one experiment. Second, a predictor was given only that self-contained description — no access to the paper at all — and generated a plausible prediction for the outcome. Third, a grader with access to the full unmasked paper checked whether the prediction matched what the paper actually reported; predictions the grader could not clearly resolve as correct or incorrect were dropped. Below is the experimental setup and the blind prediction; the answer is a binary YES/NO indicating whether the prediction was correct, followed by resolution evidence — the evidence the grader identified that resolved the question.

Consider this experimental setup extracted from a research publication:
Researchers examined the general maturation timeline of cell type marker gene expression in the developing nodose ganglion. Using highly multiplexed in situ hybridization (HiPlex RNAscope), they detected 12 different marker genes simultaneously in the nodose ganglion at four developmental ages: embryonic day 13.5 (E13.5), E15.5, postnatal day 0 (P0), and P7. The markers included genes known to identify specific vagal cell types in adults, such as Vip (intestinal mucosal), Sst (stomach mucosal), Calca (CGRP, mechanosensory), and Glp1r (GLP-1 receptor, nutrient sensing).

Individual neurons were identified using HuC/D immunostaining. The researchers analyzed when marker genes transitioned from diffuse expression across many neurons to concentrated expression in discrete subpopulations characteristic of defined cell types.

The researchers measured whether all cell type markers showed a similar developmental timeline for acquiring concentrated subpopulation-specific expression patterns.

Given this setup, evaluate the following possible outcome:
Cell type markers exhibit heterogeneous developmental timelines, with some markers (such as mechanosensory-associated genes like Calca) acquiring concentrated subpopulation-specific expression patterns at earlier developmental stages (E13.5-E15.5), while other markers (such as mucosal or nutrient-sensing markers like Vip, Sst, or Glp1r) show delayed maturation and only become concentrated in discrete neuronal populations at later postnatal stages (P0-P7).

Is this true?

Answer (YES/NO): NO